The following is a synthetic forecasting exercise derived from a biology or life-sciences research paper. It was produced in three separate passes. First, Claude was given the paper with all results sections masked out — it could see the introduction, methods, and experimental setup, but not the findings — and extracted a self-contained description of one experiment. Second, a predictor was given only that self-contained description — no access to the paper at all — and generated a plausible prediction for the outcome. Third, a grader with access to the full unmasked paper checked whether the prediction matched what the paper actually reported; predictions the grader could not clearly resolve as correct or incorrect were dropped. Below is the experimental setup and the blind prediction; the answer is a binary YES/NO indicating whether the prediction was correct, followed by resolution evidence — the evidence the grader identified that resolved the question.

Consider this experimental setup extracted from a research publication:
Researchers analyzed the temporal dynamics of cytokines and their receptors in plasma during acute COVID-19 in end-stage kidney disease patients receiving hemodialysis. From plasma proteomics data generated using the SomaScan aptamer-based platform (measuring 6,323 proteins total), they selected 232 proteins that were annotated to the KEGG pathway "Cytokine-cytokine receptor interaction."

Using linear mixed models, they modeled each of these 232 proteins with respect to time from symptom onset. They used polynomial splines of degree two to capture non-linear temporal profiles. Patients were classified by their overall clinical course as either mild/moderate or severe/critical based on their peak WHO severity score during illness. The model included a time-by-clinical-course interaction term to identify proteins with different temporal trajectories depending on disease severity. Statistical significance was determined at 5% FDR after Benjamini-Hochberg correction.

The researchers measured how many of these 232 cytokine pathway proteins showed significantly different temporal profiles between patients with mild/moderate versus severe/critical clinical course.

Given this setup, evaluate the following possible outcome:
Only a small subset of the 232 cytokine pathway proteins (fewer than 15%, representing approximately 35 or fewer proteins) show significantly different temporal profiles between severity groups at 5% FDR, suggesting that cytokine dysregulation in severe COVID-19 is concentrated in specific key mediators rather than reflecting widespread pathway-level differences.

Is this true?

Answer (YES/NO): NO